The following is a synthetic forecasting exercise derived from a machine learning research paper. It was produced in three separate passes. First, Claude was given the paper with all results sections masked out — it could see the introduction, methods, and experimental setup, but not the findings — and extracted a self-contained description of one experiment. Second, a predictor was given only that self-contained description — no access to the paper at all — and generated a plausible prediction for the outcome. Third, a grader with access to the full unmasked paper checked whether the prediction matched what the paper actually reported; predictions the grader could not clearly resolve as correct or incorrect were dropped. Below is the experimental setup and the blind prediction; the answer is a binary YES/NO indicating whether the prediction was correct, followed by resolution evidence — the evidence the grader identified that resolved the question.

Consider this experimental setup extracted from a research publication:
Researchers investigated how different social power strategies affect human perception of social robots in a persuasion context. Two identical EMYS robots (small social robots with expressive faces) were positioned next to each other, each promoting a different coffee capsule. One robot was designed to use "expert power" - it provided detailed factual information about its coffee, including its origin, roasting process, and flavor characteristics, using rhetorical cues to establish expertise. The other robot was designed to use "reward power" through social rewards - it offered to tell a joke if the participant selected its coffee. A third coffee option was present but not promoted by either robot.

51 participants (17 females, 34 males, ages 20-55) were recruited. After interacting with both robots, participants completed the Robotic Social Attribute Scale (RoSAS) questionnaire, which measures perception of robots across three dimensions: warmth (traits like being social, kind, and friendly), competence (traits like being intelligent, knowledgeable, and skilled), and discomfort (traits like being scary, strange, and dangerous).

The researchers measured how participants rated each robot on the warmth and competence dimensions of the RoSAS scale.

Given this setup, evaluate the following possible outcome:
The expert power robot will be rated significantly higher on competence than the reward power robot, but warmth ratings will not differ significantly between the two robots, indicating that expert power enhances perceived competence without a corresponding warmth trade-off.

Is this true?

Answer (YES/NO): NO